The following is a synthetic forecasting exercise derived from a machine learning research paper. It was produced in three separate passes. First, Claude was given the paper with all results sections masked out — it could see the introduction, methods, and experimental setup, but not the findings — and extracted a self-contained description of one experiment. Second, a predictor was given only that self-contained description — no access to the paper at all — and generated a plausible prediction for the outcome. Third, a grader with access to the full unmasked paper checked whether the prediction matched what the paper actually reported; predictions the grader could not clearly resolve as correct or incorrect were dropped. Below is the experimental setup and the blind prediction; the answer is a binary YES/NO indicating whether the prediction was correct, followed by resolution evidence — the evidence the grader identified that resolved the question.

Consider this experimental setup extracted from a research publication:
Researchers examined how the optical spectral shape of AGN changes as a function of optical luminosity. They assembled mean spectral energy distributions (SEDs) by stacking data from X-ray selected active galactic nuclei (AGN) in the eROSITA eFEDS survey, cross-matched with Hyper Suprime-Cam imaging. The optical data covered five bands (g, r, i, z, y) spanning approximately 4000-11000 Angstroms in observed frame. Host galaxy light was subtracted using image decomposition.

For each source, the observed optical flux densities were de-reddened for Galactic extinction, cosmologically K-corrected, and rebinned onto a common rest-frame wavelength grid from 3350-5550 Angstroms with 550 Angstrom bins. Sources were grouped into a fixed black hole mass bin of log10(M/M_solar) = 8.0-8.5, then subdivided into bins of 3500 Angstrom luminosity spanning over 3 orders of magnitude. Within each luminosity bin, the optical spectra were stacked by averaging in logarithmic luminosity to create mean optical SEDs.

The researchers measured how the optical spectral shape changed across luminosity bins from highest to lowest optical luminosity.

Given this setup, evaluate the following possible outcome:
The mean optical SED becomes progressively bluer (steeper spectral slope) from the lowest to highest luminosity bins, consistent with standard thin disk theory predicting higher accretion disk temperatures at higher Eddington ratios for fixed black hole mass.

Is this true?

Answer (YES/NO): NO